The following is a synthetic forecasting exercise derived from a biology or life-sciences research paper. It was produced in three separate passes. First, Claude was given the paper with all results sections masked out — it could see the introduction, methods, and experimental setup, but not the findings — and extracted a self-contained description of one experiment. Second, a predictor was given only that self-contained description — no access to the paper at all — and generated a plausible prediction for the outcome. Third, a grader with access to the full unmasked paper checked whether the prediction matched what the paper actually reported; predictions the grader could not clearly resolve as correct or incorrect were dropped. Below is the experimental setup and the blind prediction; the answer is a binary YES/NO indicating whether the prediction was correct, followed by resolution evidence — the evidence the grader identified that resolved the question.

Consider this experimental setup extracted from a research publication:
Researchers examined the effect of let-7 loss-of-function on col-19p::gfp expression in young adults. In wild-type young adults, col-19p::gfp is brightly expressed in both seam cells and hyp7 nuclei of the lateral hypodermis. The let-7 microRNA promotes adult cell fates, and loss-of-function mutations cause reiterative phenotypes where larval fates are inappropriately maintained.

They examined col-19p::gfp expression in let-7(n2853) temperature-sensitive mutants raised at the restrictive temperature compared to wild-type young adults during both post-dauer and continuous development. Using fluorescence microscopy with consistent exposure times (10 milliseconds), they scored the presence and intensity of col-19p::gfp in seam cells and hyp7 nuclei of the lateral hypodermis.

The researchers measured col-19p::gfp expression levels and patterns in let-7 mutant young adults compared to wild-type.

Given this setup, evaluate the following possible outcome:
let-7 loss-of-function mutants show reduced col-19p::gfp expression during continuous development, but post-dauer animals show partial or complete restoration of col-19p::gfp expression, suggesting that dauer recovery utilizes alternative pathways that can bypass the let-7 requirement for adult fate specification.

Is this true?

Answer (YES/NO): NO